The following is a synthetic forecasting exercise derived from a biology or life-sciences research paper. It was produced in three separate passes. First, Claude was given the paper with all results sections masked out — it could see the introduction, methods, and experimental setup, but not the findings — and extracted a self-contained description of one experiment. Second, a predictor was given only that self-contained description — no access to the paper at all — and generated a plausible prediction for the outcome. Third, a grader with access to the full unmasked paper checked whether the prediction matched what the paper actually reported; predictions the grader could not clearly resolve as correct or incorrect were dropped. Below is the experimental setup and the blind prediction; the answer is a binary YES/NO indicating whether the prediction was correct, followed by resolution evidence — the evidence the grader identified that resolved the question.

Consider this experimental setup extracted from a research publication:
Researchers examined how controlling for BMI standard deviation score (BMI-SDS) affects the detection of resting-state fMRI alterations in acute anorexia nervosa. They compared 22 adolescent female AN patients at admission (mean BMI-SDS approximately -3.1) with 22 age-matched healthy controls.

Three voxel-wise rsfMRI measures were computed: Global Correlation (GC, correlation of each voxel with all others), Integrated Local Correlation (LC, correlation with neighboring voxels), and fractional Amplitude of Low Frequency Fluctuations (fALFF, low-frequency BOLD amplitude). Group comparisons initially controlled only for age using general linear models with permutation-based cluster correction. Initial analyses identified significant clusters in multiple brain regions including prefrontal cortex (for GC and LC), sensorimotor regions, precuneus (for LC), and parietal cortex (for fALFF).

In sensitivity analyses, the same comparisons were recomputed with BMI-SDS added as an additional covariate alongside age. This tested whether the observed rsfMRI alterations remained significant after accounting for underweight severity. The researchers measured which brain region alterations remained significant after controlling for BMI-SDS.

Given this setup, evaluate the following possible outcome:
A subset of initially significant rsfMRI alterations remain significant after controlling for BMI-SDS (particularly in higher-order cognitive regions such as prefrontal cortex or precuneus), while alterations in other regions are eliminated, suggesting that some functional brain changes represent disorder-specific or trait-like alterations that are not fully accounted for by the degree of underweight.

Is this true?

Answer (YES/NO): YES